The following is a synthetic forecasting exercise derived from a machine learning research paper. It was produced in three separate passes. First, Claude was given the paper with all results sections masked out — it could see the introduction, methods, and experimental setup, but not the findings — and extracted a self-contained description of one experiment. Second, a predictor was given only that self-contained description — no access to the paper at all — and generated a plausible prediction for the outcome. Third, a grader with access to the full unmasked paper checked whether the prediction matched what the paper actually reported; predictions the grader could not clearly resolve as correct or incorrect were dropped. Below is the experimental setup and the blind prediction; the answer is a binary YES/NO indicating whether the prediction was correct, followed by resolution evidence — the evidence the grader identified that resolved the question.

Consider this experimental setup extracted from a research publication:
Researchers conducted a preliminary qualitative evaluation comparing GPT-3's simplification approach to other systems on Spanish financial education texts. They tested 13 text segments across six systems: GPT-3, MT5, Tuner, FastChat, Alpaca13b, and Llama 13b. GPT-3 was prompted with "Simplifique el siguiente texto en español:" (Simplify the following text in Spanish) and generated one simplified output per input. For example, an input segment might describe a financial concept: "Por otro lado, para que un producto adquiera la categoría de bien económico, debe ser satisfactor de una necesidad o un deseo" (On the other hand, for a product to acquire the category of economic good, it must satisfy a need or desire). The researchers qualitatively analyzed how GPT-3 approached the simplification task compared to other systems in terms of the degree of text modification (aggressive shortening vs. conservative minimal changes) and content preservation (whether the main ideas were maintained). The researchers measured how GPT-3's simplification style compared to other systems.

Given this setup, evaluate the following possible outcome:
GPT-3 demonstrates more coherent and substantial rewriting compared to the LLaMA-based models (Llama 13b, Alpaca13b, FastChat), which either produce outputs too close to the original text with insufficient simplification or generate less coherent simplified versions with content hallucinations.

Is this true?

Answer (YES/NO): NO